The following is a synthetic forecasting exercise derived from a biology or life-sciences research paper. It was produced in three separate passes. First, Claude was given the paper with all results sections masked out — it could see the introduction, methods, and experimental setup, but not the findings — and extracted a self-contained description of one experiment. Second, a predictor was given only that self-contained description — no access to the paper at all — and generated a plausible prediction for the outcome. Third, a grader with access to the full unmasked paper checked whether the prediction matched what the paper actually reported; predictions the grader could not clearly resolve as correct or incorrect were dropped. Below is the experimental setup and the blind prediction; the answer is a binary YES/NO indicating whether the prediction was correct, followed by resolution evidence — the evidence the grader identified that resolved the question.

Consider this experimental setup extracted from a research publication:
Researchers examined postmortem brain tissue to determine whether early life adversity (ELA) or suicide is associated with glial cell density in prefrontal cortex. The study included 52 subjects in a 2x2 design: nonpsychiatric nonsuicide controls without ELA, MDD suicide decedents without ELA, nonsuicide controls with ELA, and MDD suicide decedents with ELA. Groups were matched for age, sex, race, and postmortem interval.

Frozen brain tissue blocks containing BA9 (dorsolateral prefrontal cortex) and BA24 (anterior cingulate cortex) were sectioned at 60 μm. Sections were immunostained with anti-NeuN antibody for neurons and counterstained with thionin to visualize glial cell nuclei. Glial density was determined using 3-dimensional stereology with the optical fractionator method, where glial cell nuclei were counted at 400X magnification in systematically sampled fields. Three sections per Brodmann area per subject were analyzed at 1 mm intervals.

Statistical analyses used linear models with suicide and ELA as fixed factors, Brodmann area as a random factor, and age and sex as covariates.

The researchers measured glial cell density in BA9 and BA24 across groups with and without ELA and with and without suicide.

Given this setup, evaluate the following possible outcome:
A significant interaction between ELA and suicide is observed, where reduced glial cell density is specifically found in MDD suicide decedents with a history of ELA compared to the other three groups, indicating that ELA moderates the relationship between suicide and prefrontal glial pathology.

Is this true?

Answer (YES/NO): NO